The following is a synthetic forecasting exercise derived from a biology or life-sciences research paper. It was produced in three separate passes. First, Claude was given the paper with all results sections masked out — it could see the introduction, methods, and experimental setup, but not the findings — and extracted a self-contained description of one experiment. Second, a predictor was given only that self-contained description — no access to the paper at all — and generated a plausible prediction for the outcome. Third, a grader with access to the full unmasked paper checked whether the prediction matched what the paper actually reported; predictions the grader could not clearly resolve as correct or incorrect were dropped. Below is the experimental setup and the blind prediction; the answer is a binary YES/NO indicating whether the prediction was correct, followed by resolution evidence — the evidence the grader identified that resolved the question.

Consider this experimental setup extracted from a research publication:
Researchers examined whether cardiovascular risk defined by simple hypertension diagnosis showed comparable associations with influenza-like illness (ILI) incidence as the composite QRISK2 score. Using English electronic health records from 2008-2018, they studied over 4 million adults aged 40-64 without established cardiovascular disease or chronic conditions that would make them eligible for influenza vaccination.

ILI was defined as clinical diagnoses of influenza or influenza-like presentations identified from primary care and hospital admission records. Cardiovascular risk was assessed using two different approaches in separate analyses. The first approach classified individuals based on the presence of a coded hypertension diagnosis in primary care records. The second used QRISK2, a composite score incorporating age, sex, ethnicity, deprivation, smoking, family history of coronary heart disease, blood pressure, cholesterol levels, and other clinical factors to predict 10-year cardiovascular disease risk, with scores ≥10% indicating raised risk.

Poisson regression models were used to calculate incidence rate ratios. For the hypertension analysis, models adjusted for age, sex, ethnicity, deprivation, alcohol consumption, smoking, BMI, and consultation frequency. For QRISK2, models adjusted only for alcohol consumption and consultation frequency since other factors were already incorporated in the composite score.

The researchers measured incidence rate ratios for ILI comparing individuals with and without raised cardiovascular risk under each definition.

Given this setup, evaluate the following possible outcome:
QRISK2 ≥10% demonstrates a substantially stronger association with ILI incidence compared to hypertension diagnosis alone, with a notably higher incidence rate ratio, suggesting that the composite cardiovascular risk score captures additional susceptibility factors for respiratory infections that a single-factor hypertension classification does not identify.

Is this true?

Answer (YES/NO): NO